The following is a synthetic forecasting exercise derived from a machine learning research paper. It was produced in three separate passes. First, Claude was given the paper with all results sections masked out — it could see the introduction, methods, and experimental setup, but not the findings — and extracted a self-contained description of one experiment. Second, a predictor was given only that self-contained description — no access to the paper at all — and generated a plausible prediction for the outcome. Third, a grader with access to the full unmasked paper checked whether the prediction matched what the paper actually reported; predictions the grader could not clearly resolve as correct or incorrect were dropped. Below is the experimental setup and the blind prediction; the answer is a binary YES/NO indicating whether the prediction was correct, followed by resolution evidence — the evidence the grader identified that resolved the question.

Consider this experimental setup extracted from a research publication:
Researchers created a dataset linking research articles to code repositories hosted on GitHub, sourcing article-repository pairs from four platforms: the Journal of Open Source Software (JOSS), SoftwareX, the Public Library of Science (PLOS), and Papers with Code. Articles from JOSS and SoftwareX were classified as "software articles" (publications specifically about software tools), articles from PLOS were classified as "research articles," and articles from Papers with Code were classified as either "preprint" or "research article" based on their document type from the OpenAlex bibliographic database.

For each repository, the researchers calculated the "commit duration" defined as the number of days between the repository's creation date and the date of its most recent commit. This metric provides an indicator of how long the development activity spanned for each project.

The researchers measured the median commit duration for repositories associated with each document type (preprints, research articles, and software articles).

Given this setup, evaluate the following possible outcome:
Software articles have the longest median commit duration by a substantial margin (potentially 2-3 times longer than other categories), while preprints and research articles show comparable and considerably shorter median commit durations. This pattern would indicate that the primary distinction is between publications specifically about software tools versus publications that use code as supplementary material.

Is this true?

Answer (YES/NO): NO